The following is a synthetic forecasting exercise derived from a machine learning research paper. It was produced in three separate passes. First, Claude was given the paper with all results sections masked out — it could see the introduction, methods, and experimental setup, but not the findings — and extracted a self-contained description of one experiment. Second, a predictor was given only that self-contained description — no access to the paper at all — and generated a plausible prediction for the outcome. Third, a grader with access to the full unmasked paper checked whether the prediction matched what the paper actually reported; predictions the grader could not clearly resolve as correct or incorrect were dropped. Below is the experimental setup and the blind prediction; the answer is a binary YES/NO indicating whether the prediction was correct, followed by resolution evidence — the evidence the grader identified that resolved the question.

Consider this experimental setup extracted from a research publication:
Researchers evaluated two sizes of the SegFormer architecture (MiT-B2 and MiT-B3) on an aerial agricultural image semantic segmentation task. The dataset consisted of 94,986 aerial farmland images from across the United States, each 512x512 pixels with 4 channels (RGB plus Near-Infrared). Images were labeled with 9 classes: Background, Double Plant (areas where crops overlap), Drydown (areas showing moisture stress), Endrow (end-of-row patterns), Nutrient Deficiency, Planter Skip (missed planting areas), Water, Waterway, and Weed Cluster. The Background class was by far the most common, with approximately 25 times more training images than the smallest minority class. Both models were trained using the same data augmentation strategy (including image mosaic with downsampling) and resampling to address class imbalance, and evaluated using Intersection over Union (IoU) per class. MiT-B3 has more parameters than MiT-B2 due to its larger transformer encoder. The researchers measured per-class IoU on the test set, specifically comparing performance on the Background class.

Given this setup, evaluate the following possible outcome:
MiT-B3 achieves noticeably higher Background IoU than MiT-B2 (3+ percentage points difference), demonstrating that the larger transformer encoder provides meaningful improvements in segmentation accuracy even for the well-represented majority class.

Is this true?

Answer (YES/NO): NO